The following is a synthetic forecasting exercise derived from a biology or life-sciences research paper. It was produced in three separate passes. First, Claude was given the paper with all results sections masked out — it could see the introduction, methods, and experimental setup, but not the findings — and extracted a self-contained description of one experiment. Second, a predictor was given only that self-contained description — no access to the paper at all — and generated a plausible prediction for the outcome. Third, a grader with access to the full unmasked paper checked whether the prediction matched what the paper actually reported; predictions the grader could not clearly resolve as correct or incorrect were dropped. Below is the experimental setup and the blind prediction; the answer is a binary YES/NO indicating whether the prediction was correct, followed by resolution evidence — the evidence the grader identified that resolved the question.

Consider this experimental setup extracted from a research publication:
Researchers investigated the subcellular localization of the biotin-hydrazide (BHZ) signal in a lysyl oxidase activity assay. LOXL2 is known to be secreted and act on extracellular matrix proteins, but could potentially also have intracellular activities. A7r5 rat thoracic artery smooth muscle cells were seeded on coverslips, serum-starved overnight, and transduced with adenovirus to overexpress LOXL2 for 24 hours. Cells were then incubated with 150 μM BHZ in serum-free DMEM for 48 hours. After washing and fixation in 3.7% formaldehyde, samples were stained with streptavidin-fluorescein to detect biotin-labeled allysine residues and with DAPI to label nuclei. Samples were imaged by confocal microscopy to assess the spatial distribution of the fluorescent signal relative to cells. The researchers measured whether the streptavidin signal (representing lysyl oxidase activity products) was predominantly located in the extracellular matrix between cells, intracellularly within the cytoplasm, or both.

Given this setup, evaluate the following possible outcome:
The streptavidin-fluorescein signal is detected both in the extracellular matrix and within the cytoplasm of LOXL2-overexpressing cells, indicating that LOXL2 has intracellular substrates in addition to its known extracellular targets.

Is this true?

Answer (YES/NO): NO